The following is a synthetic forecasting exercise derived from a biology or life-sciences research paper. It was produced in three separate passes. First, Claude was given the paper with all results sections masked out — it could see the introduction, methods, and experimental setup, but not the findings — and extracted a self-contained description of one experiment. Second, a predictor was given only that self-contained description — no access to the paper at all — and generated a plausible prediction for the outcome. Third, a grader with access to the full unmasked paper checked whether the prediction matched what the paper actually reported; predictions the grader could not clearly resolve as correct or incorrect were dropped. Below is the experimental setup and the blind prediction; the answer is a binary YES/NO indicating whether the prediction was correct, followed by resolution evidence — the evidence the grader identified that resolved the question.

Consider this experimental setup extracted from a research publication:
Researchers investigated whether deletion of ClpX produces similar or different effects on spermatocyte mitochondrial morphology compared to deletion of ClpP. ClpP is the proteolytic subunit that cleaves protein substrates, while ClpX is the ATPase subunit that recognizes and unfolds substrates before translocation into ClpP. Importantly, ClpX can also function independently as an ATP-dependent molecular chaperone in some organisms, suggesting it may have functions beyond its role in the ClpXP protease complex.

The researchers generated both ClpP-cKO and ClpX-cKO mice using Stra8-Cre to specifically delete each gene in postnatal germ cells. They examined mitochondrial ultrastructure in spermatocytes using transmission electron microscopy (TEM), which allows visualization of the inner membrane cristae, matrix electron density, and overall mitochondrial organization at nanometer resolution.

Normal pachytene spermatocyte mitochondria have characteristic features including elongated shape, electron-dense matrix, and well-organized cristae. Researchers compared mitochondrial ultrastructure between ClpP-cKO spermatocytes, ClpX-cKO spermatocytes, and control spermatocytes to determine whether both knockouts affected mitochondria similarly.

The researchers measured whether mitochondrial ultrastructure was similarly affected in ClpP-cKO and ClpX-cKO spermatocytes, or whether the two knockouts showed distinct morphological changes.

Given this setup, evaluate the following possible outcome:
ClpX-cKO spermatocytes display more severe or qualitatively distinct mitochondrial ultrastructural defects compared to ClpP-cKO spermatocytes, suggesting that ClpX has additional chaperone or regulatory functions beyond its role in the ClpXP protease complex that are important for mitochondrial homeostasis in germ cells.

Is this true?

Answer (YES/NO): NO